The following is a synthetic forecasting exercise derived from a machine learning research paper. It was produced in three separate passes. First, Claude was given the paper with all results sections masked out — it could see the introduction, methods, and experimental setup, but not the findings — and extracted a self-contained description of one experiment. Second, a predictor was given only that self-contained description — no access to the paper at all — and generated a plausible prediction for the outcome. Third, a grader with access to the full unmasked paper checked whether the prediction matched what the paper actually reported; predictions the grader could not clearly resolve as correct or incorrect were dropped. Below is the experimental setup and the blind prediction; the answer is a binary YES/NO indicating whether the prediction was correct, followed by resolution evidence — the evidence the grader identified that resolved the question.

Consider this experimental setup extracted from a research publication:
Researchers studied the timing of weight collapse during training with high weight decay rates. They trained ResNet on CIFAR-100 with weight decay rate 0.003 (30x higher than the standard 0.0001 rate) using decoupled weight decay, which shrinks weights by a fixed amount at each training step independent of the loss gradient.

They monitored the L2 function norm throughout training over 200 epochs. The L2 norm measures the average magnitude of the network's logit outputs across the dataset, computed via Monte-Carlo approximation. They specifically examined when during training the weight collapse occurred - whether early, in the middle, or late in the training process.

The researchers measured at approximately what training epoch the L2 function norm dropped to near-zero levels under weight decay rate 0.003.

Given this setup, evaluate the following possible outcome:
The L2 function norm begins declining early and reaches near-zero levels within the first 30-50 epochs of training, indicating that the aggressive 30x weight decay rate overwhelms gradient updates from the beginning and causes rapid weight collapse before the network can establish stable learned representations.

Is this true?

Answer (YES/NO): YES